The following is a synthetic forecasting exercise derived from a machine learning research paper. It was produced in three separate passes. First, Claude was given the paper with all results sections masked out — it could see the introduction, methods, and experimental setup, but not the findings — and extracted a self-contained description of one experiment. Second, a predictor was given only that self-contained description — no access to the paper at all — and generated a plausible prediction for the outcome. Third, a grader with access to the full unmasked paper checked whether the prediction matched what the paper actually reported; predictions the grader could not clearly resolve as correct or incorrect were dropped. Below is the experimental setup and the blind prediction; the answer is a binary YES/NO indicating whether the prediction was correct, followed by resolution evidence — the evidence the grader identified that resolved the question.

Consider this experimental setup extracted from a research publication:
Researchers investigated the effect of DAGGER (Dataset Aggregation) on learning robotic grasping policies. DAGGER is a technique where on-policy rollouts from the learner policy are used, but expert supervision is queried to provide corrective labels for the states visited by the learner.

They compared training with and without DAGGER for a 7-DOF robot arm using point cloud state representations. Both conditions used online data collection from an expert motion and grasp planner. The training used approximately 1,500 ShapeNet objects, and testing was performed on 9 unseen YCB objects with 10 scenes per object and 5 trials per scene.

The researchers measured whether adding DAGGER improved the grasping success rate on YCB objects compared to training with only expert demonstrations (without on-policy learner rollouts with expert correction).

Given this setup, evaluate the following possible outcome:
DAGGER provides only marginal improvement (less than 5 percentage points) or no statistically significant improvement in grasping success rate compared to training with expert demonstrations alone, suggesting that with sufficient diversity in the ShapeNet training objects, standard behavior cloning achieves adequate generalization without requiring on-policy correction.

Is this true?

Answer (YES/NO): NO